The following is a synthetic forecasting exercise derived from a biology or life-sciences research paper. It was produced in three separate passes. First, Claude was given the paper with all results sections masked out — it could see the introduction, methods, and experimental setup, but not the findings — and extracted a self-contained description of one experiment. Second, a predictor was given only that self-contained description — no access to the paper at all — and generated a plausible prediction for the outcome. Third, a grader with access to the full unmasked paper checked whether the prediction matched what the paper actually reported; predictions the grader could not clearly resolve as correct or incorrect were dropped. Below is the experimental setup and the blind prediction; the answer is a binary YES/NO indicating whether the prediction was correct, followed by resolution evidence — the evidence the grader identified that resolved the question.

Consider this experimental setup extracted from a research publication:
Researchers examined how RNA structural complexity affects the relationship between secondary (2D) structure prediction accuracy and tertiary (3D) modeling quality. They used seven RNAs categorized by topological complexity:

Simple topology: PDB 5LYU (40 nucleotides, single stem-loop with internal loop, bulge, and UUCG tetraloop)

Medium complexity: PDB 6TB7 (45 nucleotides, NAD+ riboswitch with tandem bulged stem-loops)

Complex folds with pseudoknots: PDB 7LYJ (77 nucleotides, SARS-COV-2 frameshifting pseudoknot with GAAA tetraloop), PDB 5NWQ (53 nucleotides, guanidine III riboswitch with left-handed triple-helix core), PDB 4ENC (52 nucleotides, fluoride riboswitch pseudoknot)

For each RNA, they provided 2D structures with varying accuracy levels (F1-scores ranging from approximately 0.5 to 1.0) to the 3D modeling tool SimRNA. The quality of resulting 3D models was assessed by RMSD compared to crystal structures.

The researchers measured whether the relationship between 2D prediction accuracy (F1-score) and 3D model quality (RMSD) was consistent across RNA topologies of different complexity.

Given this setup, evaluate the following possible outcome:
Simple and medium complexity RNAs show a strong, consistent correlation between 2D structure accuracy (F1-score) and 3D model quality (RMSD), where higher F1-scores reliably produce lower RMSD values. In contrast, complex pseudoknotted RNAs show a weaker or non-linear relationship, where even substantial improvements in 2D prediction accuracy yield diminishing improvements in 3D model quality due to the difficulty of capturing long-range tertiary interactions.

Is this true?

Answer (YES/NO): NO